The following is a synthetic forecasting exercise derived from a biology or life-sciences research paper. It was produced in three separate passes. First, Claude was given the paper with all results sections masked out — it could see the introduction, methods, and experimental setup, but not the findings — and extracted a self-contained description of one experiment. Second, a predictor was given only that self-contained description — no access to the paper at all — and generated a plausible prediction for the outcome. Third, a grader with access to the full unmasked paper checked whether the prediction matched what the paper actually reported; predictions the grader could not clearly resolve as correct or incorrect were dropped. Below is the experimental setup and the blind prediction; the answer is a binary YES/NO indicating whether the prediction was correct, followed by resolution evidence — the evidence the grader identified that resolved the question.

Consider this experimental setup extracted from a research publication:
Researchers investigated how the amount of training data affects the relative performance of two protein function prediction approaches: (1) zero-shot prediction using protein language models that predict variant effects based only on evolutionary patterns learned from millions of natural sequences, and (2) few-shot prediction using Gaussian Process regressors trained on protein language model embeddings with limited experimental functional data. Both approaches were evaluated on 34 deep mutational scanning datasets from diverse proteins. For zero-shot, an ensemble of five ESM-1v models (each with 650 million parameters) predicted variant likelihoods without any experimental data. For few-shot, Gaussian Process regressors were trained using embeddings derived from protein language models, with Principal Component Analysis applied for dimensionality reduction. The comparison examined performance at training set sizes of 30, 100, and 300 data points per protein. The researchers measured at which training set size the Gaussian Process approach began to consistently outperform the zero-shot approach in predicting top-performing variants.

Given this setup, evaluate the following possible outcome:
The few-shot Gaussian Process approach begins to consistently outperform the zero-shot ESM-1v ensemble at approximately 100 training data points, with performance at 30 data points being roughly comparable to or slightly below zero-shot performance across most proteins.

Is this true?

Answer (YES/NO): NO